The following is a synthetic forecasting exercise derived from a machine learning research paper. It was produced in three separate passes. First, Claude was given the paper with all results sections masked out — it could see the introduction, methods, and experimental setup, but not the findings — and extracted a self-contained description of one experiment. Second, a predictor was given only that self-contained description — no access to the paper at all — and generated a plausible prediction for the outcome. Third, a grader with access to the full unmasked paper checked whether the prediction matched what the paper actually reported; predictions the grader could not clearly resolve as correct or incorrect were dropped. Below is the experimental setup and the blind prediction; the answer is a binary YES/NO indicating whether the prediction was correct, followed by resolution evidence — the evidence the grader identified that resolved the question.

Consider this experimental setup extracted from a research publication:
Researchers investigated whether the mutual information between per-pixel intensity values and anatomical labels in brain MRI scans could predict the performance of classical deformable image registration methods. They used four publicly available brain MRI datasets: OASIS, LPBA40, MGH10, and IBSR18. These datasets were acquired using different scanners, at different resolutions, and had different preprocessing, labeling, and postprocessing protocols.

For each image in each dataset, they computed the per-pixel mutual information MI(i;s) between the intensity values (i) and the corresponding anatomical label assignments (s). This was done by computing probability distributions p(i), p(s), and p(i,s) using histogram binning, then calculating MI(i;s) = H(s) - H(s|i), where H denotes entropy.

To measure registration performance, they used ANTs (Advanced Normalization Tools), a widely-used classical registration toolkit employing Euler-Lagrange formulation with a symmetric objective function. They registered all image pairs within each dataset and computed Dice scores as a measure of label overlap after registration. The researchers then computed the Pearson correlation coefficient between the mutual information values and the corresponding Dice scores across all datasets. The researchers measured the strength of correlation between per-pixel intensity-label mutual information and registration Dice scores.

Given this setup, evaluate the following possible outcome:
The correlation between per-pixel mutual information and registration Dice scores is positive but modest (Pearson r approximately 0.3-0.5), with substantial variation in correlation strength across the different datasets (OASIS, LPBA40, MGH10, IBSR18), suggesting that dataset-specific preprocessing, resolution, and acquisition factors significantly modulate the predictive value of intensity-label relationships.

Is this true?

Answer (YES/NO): NO